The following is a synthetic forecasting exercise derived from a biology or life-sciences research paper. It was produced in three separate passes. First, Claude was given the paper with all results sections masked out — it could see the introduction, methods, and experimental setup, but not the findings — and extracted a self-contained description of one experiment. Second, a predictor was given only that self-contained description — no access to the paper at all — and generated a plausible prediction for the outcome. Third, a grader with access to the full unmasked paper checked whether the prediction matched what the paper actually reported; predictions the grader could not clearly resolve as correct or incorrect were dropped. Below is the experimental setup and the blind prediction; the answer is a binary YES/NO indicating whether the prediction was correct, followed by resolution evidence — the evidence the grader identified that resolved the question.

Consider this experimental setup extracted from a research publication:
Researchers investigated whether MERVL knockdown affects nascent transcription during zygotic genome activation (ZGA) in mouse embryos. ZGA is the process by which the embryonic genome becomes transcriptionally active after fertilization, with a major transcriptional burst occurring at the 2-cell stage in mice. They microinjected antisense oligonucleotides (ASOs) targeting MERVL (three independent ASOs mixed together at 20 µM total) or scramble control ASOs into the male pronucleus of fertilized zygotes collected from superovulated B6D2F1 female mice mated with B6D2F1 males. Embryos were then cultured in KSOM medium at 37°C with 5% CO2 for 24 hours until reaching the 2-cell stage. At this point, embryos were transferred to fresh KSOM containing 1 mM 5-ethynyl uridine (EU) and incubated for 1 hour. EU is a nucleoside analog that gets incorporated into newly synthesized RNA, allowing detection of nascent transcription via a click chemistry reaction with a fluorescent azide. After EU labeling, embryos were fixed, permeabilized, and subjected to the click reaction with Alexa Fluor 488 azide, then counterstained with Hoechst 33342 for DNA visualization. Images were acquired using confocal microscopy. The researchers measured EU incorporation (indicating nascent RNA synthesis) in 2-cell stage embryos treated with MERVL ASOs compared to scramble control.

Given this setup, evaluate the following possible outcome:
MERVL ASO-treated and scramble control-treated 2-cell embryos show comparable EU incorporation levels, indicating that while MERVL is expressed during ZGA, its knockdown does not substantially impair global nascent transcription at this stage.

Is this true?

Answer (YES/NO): YES